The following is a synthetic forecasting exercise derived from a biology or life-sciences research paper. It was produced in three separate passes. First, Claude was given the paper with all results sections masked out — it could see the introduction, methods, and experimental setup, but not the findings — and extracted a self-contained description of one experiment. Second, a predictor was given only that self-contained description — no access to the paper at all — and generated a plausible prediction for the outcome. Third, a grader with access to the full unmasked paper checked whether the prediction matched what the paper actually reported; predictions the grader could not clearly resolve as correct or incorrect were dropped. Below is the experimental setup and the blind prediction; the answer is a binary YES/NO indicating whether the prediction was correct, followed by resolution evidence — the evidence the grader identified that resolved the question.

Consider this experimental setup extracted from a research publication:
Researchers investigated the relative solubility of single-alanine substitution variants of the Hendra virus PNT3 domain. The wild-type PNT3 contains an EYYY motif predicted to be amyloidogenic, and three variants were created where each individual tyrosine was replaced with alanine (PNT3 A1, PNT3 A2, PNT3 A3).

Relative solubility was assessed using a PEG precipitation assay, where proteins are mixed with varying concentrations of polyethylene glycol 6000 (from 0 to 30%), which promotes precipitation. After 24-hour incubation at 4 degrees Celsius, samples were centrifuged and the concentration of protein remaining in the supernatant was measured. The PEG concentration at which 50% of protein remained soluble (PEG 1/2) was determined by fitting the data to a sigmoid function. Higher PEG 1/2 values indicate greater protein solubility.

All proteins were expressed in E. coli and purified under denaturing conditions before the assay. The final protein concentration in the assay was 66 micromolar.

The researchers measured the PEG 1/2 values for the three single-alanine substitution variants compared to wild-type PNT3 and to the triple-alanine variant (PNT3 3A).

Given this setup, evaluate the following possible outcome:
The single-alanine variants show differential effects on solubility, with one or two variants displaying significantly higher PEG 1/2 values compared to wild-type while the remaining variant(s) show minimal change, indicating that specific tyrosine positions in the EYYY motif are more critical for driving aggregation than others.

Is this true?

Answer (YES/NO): NO